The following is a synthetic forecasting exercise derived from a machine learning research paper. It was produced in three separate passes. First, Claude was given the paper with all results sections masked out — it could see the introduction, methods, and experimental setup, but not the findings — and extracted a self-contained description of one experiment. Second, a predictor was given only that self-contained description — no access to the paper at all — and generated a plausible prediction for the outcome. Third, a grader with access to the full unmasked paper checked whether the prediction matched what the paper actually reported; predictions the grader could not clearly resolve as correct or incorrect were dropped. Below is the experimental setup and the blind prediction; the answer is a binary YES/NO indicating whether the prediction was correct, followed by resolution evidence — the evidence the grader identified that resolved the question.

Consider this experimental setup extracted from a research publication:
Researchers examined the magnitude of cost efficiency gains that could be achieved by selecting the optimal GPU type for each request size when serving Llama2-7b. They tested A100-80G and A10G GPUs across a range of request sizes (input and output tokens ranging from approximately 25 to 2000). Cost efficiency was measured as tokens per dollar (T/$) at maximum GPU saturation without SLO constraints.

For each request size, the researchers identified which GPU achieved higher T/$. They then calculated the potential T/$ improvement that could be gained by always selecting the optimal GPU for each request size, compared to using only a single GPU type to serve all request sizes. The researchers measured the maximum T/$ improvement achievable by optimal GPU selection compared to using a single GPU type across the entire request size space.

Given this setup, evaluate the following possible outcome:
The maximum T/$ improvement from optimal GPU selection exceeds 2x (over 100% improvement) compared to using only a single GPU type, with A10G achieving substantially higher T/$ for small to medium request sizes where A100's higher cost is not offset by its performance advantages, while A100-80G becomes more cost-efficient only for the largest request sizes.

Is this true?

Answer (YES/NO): NO